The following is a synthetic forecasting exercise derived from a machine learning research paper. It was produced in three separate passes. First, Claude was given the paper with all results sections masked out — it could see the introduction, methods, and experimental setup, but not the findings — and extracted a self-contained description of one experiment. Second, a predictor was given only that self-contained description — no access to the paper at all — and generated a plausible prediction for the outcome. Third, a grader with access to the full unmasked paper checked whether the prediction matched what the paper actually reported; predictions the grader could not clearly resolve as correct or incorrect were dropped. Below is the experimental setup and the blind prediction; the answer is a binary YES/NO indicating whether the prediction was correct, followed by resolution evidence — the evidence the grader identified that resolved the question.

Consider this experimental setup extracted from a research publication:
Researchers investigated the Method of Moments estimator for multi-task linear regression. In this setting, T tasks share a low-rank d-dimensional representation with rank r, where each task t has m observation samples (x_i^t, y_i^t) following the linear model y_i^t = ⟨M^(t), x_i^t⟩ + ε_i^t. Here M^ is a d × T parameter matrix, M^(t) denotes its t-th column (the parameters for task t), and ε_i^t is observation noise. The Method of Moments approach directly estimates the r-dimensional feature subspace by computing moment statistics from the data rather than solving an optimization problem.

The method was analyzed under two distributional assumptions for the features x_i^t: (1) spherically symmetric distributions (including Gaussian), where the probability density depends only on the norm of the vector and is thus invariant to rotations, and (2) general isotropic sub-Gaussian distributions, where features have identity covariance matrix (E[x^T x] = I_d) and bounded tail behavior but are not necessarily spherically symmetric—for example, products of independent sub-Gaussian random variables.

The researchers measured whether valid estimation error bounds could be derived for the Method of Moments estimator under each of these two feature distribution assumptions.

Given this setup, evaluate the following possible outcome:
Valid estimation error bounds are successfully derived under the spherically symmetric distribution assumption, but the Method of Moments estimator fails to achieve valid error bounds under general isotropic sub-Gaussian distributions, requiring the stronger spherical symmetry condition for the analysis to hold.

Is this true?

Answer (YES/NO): YES